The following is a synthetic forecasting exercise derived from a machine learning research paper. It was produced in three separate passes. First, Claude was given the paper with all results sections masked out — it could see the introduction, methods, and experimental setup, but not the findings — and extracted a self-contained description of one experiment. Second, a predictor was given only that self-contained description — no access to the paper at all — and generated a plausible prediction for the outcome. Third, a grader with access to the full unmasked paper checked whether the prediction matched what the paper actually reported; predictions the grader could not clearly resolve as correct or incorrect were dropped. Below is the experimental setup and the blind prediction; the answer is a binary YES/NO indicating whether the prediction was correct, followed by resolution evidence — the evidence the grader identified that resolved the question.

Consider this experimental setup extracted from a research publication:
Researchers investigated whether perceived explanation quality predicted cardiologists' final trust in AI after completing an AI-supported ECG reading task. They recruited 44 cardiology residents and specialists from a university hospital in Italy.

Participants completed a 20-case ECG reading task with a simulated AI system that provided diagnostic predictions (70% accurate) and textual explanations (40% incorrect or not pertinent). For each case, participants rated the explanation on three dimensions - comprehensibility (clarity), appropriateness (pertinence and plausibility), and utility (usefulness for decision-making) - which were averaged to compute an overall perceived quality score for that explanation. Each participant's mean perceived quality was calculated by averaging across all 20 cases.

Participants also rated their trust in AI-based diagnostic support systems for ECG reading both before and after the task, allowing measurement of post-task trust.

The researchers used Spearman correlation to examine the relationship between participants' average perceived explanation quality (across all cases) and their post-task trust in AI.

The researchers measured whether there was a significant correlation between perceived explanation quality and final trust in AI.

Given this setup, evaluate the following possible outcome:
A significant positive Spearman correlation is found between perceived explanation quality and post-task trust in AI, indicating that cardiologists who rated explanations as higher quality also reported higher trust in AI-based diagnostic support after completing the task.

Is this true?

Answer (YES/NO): YES